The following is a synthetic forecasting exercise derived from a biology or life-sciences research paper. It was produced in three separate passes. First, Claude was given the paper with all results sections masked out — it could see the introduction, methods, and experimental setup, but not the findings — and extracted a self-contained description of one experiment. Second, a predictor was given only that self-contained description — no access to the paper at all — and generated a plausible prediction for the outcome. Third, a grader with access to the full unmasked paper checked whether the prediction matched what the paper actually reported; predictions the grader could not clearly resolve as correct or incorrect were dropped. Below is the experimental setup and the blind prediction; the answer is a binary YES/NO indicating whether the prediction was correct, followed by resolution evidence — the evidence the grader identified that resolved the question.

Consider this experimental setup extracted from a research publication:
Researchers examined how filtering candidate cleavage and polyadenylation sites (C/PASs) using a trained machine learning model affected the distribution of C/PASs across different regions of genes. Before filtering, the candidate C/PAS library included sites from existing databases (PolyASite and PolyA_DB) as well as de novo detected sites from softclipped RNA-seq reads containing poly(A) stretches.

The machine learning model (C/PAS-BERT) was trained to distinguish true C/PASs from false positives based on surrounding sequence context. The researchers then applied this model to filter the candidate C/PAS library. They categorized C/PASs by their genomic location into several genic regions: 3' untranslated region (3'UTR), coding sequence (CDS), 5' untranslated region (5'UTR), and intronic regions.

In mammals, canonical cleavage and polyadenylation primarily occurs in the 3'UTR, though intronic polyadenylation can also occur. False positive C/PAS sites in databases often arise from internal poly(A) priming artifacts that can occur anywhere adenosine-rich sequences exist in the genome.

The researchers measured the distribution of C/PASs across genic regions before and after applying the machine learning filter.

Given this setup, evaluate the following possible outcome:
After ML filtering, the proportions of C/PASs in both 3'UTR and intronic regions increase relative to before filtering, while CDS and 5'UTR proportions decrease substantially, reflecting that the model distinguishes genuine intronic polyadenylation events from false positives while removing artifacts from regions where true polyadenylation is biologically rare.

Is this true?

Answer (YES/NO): NO